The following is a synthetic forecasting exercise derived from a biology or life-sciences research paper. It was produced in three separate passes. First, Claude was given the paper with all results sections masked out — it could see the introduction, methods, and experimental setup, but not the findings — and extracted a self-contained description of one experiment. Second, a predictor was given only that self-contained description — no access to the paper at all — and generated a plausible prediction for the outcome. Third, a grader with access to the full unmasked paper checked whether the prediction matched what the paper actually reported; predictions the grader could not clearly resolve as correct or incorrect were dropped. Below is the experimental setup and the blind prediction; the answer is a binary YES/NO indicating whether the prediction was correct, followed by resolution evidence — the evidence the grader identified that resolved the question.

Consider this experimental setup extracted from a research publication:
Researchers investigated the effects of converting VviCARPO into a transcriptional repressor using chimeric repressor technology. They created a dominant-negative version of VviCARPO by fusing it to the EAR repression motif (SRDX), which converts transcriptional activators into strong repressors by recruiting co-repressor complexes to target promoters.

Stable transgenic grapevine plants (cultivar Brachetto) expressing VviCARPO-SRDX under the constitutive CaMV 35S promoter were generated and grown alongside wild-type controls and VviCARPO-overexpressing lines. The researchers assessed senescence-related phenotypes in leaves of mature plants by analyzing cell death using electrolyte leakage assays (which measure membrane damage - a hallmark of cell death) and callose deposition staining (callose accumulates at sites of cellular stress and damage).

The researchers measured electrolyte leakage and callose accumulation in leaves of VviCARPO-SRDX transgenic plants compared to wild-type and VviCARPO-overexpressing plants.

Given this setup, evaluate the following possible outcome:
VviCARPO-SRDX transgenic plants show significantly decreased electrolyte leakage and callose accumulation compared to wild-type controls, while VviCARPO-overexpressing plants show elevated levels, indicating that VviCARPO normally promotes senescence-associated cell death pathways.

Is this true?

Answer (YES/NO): YES